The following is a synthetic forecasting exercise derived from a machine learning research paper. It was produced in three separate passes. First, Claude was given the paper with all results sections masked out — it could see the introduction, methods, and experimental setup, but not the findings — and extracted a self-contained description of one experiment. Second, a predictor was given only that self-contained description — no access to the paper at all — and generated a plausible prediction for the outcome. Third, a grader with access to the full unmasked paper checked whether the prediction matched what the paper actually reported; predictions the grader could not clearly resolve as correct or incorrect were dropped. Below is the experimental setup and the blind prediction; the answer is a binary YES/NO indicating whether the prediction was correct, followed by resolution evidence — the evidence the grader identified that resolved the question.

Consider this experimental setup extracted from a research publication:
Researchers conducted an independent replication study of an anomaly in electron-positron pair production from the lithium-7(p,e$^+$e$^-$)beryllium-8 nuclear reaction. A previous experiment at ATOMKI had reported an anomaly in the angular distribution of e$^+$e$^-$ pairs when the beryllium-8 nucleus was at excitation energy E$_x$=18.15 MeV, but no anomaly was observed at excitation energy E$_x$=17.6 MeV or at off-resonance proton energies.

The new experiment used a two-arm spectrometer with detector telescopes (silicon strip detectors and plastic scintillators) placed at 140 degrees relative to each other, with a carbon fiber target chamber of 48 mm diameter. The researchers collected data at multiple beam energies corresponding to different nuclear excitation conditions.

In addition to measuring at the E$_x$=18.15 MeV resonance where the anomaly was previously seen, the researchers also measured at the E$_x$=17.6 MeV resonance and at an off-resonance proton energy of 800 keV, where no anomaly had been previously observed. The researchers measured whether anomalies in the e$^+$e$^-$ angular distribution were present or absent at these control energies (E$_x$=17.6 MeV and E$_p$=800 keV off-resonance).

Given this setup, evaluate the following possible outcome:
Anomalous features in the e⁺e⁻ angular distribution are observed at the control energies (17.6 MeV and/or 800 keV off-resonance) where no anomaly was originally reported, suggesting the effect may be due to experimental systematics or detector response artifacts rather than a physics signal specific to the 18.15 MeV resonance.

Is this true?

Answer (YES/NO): NO